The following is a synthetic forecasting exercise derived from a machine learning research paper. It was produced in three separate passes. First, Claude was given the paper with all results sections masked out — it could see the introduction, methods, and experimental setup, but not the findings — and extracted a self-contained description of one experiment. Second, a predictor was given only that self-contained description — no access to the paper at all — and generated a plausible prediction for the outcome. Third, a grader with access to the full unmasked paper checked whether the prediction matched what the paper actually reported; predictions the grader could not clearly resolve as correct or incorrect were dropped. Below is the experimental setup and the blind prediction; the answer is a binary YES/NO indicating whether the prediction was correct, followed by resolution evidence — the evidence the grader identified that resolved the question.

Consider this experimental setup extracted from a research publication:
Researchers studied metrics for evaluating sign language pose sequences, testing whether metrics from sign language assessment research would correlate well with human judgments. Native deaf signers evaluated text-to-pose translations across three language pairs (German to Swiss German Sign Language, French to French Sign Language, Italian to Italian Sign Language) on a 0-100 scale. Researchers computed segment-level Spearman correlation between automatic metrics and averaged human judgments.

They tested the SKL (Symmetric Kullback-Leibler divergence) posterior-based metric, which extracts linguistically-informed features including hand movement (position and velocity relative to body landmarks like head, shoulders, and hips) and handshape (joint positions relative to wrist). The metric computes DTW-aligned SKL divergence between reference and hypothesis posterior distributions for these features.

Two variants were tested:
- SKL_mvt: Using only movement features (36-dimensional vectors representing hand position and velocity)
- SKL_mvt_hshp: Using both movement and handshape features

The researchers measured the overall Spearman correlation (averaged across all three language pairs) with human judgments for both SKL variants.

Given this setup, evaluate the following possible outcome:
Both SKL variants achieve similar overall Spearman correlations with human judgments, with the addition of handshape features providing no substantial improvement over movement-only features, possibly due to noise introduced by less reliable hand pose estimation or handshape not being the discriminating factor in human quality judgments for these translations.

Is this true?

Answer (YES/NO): YES